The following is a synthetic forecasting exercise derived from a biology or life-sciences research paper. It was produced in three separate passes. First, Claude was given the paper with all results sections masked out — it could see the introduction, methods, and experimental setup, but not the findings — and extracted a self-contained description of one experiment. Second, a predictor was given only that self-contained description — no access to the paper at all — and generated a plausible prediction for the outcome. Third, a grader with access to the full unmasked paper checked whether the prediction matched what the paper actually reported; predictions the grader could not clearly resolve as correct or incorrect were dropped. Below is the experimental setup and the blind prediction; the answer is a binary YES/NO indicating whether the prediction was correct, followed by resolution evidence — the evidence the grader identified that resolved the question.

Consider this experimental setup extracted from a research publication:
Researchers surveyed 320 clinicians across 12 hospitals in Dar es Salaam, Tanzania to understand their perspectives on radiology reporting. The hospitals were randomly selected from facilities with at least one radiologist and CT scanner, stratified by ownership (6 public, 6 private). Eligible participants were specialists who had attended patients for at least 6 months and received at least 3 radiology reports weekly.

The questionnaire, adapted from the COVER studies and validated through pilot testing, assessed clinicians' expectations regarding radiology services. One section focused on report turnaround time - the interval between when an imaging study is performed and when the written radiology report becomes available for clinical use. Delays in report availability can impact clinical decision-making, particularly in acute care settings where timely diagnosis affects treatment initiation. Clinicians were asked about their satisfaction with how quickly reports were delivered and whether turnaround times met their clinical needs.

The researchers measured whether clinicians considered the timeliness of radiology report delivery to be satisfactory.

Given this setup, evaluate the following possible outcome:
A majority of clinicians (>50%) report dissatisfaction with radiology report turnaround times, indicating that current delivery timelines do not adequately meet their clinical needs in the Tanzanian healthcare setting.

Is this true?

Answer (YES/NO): NO